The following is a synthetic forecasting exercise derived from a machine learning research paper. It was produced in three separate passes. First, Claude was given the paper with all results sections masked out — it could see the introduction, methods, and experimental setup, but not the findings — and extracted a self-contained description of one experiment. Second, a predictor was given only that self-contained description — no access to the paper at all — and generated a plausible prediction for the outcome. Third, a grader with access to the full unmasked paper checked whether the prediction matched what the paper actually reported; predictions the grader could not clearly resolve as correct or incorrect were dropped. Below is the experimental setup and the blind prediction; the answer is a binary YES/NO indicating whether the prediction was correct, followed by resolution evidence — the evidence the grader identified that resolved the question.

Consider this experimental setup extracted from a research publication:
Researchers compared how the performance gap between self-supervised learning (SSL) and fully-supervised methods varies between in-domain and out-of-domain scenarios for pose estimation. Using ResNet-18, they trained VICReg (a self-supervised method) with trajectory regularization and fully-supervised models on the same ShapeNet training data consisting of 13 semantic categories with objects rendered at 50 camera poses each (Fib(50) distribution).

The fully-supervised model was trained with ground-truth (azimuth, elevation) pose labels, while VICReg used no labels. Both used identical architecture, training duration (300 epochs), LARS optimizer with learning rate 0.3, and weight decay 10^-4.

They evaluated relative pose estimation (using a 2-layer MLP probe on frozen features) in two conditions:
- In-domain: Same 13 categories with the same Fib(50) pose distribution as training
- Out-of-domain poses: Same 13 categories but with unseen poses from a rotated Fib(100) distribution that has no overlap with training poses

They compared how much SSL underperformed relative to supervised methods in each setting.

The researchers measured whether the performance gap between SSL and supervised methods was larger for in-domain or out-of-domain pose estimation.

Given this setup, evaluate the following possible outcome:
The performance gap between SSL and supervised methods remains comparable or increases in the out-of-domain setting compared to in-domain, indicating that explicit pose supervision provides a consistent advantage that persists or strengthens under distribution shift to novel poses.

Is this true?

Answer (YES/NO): NO